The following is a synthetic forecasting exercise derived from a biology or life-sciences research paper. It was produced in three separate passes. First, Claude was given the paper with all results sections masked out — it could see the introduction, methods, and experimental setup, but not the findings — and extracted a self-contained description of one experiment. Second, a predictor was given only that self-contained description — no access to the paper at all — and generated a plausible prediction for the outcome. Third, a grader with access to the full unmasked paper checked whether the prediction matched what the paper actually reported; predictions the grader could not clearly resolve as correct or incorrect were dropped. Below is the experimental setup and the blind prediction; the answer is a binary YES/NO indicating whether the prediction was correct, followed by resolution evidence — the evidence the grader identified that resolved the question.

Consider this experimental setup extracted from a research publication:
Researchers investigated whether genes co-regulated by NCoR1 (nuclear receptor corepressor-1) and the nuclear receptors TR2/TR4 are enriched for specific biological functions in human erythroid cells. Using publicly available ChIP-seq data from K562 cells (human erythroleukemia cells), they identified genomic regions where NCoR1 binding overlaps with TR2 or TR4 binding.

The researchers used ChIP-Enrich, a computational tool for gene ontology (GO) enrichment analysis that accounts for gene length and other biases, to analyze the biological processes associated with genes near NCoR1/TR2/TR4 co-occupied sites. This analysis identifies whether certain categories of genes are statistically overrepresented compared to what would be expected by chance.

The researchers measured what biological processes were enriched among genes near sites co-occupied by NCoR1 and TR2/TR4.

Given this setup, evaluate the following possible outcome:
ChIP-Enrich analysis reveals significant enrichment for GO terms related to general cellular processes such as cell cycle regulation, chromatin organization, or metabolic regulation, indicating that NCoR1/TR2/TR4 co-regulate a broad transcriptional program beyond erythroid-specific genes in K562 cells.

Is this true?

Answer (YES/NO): YES